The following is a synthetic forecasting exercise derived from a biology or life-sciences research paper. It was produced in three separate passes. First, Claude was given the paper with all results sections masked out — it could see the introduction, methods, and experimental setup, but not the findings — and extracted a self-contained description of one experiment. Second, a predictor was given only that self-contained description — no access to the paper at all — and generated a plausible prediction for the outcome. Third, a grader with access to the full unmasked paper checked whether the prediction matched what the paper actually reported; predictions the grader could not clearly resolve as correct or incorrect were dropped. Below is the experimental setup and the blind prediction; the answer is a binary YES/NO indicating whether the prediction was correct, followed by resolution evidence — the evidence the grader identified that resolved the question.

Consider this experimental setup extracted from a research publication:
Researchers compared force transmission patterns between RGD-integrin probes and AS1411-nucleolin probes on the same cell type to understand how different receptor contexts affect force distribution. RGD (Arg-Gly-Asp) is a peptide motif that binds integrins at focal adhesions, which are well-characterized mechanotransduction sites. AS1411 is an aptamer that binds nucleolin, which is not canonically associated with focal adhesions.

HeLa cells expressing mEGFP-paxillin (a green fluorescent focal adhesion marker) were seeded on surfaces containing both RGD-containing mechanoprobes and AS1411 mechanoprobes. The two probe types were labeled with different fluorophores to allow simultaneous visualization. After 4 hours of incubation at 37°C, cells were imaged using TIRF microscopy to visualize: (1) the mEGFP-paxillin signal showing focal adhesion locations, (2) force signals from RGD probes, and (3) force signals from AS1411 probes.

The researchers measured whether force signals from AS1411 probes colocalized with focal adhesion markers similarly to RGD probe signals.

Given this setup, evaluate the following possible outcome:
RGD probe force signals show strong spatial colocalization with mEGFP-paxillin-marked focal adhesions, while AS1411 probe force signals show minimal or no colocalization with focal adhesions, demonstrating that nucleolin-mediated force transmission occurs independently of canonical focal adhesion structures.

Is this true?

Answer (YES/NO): NO